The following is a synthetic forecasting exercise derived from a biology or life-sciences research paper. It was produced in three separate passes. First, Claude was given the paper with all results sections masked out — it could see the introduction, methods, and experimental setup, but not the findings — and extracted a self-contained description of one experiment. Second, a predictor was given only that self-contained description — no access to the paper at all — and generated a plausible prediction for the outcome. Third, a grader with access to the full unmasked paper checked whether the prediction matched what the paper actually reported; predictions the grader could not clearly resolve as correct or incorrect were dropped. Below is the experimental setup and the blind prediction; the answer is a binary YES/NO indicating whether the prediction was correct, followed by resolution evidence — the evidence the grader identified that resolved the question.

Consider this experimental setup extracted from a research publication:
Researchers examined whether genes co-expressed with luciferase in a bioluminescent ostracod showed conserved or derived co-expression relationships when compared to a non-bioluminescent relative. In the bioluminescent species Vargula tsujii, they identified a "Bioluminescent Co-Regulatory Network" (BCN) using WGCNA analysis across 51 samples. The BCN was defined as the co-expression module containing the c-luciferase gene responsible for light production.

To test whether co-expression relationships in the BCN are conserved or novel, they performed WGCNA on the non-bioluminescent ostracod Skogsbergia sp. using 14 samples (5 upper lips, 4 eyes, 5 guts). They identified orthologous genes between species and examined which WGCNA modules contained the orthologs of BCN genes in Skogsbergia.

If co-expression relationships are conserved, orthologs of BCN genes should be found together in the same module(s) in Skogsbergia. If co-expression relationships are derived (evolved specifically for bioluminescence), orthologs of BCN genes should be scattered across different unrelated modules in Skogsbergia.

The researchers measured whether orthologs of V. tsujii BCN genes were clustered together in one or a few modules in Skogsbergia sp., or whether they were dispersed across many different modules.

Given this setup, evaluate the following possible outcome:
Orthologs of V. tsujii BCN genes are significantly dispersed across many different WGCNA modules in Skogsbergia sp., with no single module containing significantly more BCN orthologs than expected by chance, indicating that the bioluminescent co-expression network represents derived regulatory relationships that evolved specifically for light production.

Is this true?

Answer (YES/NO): YES